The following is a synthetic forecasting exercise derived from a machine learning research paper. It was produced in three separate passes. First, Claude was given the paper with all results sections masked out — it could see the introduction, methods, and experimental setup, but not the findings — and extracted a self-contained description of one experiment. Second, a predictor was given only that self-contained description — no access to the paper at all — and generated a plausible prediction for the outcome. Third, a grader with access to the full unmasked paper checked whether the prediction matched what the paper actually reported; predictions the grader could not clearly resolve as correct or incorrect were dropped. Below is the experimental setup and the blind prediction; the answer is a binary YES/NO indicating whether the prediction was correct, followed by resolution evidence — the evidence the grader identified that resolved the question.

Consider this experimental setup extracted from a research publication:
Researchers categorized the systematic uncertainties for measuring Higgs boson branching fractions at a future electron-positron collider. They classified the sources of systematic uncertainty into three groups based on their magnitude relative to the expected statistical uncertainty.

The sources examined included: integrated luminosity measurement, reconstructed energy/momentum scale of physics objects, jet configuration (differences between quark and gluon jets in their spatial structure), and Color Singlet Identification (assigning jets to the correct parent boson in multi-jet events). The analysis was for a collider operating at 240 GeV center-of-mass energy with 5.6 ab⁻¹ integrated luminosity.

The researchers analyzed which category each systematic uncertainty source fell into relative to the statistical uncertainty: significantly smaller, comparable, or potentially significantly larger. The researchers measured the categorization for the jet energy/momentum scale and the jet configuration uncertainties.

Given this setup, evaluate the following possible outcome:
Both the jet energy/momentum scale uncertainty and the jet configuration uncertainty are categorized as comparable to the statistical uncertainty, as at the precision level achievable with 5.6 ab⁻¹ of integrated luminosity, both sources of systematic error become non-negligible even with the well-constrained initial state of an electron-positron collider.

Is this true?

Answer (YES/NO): NO